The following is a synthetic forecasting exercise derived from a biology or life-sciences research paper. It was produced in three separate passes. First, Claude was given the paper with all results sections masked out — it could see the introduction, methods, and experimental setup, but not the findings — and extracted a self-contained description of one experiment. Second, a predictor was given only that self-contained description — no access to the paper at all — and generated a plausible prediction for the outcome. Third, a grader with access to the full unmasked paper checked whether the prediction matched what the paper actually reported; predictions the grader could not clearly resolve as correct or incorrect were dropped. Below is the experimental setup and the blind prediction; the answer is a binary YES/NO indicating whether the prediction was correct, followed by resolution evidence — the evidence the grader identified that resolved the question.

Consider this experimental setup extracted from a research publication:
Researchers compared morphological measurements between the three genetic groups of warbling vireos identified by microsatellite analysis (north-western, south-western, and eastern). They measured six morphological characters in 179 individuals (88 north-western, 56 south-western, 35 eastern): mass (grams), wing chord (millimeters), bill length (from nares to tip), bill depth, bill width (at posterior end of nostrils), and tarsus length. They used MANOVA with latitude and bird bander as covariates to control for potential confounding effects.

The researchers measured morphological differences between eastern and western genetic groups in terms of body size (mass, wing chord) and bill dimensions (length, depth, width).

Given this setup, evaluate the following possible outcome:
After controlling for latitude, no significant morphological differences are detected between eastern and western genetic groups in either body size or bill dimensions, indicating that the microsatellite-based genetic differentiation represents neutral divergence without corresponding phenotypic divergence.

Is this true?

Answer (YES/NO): NO